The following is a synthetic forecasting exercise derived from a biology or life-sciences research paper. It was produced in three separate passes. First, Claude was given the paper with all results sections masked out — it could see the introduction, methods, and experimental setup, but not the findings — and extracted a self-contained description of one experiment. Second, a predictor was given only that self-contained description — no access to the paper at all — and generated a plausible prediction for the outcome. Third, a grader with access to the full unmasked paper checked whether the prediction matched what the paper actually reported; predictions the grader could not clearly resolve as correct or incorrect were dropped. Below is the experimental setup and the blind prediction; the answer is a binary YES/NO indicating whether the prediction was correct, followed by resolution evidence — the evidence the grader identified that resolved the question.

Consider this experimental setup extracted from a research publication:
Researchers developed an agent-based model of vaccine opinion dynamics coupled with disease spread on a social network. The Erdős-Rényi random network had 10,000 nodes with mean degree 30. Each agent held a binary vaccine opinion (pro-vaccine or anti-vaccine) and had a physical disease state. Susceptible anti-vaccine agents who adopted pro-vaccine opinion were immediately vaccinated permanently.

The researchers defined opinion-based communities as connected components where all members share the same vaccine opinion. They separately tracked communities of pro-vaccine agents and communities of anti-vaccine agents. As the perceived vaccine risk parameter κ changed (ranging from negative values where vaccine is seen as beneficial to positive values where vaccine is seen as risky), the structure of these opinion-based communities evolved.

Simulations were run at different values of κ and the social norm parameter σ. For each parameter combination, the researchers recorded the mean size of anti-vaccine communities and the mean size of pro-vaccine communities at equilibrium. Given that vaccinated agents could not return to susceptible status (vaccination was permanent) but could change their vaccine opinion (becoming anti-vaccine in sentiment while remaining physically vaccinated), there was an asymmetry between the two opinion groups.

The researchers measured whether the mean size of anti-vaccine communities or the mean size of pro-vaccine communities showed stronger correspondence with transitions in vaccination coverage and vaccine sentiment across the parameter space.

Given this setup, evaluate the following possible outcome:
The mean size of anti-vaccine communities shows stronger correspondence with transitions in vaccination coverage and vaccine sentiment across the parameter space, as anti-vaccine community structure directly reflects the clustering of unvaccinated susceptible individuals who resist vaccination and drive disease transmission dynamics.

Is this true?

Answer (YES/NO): YES